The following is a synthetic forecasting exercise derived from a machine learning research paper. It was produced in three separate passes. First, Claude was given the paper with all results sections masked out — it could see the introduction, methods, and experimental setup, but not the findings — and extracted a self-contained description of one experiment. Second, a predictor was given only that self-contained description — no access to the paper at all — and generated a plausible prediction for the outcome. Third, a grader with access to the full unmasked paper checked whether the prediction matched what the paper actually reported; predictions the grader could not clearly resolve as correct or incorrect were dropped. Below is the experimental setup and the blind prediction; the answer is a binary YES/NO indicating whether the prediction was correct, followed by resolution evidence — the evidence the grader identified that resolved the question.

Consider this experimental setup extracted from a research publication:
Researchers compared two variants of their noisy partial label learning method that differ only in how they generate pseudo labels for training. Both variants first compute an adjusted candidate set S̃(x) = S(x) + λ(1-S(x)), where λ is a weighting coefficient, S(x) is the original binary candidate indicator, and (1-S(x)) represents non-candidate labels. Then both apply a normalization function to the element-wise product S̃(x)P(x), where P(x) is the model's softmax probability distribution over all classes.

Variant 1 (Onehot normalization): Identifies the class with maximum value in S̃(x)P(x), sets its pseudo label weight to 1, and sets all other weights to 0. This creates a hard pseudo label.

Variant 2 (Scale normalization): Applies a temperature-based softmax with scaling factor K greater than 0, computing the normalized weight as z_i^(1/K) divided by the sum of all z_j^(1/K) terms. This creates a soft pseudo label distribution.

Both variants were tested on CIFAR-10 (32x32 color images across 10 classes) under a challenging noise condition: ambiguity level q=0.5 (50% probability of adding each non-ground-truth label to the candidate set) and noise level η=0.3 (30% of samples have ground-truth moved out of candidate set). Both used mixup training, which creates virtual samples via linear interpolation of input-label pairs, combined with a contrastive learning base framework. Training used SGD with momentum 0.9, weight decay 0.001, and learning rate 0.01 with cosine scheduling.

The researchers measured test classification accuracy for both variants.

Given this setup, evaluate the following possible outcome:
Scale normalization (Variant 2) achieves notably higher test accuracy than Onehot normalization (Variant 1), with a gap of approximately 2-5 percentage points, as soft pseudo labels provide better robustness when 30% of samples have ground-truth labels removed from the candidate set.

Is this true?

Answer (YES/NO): NO